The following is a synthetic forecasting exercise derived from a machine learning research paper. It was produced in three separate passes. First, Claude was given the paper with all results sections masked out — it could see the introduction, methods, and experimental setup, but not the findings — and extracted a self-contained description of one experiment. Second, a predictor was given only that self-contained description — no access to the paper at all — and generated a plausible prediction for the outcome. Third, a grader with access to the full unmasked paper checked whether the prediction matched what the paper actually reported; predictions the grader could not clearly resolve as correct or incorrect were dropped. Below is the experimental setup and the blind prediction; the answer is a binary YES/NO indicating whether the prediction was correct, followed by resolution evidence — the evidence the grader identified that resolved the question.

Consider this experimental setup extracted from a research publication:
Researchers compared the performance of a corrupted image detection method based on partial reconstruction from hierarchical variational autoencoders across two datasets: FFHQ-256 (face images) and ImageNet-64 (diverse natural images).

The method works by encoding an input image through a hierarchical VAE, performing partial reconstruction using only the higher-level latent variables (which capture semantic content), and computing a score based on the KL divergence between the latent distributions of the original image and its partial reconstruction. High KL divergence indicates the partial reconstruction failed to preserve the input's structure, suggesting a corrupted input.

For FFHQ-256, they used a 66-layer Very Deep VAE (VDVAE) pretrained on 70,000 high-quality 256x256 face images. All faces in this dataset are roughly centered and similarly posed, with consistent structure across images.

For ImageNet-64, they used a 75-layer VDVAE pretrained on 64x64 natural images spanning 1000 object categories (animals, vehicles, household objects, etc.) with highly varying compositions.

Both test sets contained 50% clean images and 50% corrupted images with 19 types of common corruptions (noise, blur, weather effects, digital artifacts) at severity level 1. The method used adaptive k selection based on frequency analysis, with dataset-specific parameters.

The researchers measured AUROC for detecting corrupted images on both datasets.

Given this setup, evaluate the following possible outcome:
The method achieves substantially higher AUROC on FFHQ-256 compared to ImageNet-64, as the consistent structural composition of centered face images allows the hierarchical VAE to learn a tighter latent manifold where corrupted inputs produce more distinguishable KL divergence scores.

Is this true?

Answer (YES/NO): YES